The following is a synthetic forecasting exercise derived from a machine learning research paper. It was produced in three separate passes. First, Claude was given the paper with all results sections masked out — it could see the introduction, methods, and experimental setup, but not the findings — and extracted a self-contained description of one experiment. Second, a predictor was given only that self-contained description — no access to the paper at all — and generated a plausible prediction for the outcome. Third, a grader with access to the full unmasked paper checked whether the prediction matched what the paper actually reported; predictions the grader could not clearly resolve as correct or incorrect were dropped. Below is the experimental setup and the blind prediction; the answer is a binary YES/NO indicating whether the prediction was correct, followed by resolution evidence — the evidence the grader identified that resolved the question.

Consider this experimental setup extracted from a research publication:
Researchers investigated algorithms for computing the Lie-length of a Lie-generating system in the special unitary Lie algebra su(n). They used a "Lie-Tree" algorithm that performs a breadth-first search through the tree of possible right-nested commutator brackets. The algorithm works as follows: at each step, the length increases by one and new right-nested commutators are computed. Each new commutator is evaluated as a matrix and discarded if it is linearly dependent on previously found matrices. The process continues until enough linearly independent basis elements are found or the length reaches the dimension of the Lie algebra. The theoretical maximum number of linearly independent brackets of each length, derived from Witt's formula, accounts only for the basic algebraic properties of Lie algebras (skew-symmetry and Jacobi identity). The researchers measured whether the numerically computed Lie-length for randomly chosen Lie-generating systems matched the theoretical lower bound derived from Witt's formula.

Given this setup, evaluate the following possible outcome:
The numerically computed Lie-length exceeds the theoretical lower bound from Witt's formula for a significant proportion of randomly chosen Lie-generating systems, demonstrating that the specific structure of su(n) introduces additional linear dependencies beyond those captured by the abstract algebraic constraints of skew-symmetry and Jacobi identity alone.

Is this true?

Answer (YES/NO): NO